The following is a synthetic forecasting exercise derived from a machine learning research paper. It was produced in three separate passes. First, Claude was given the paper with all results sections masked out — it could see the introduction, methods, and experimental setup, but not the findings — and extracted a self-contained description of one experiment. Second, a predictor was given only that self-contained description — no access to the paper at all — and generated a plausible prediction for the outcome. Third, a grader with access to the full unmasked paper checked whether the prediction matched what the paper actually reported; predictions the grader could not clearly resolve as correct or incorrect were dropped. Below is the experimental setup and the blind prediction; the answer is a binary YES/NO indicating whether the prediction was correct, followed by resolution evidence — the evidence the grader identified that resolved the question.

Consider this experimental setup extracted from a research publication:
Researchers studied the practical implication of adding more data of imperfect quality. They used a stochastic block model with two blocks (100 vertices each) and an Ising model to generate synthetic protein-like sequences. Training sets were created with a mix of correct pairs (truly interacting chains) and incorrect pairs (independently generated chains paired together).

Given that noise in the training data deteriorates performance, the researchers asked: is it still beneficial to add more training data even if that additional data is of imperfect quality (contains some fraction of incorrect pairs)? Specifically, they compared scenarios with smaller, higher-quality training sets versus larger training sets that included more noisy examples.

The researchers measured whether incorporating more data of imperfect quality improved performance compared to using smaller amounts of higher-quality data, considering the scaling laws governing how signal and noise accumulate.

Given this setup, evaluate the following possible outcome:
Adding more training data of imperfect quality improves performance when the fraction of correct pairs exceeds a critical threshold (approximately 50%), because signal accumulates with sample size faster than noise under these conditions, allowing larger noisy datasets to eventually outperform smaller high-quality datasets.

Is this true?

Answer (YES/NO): NO